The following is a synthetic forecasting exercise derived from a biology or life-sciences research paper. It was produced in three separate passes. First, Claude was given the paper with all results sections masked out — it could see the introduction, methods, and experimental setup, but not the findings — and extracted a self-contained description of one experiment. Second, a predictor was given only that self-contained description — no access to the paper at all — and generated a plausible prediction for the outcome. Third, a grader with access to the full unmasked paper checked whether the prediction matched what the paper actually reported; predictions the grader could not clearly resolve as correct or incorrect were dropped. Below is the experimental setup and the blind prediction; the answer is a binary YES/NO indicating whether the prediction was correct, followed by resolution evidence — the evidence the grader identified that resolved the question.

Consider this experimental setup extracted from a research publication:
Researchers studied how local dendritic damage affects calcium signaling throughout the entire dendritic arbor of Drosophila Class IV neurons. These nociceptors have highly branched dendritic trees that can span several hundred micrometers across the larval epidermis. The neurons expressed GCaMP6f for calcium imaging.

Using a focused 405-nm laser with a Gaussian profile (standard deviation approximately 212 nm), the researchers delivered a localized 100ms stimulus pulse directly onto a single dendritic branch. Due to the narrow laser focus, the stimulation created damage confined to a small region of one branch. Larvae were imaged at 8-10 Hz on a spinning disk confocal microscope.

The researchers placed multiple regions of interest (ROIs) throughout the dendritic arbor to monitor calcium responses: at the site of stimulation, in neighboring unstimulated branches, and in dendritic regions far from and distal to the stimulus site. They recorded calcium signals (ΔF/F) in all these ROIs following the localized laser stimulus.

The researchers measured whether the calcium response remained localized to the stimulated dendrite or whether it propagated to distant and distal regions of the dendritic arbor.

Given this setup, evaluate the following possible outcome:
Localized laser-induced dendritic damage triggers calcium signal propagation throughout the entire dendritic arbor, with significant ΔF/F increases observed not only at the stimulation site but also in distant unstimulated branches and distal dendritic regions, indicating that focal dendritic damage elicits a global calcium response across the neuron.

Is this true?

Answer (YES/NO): YES